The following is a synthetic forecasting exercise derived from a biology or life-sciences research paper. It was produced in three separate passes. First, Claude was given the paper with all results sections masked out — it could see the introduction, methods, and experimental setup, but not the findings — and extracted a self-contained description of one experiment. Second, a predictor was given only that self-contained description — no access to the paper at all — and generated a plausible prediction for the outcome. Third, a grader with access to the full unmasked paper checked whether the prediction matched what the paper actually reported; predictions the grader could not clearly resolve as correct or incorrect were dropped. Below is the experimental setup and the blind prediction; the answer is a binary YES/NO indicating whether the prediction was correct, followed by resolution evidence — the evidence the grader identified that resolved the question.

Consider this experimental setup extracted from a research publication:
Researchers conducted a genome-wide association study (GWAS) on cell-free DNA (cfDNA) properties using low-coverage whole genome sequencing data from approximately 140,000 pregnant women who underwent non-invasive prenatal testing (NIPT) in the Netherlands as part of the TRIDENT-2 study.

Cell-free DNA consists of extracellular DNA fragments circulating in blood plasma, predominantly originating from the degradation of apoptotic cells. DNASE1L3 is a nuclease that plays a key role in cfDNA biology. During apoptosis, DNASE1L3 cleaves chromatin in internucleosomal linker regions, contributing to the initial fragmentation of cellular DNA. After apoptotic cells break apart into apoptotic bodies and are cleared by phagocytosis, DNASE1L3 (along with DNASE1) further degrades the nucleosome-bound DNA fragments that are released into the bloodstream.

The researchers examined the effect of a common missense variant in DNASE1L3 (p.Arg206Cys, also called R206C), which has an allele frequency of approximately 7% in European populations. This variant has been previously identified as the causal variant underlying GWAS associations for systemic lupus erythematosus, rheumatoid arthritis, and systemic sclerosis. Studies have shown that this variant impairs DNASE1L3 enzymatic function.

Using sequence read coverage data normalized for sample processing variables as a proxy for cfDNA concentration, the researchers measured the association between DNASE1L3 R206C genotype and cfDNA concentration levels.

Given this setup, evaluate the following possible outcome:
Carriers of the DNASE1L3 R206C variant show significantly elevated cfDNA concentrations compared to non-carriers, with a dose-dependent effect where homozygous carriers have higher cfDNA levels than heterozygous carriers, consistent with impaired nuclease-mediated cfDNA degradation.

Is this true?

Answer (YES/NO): NO